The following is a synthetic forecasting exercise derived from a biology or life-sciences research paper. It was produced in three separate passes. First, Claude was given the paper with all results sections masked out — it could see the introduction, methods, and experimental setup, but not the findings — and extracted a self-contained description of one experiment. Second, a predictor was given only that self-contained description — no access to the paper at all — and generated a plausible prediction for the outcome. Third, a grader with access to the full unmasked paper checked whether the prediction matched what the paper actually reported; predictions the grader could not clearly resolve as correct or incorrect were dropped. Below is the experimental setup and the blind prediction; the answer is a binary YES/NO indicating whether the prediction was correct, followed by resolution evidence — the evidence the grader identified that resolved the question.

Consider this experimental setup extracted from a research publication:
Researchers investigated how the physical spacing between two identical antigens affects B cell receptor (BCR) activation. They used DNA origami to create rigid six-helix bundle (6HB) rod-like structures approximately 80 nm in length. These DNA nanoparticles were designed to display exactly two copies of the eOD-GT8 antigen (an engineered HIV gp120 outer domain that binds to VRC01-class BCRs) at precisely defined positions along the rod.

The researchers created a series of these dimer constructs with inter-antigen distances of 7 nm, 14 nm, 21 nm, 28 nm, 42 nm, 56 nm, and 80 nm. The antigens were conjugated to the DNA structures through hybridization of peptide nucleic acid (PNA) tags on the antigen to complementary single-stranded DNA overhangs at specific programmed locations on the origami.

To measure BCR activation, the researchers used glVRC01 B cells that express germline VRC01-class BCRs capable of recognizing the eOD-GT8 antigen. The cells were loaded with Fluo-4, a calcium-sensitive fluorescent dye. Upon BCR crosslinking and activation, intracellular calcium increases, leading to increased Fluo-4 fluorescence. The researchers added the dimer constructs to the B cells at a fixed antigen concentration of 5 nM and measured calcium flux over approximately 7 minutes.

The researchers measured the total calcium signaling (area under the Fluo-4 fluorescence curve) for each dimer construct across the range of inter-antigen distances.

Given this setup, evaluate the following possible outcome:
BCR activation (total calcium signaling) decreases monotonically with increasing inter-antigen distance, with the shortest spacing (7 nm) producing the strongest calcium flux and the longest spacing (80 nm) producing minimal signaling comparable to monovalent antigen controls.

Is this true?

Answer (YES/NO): NO